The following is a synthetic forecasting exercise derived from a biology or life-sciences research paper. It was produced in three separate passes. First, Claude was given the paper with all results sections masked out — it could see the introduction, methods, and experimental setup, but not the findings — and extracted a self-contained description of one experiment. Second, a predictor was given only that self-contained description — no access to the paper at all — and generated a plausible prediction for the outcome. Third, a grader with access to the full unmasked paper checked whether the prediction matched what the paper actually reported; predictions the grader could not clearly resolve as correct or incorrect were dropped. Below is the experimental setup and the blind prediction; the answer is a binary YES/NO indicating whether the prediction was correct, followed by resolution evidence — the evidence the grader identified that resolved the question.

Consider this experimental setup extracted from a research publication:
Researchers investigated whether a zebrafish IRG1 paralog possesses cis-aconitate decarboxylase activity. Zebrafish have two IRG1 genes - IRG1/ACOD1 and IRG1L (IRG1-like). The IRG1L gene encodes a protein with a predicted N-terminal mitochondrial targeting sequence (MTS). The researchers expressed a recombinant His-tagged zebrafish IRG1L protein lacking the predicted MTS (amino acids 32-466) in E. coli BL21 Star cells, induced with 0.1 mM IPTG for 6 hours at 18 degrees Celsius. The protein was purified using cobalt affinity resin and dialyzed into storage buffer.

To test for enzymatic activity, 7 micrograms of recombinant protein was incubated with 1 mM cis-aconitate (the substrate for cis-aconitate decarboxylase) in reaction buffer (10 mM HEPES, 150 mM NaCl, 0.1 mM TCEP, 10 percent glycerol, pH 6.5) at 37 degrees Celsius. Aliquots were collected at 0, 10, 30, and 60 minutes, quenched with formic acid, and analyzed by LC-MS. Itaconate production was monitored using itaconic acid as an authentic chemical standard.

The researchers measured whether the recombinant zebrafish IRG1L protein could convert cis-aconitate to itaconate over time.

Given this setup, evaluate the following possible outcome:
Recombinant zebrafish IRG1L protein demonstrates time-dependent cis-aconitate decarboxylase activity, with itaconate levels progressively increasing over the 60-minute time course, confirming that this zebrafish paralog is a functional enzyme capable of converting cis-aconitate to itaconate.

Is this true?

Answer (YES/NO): YES